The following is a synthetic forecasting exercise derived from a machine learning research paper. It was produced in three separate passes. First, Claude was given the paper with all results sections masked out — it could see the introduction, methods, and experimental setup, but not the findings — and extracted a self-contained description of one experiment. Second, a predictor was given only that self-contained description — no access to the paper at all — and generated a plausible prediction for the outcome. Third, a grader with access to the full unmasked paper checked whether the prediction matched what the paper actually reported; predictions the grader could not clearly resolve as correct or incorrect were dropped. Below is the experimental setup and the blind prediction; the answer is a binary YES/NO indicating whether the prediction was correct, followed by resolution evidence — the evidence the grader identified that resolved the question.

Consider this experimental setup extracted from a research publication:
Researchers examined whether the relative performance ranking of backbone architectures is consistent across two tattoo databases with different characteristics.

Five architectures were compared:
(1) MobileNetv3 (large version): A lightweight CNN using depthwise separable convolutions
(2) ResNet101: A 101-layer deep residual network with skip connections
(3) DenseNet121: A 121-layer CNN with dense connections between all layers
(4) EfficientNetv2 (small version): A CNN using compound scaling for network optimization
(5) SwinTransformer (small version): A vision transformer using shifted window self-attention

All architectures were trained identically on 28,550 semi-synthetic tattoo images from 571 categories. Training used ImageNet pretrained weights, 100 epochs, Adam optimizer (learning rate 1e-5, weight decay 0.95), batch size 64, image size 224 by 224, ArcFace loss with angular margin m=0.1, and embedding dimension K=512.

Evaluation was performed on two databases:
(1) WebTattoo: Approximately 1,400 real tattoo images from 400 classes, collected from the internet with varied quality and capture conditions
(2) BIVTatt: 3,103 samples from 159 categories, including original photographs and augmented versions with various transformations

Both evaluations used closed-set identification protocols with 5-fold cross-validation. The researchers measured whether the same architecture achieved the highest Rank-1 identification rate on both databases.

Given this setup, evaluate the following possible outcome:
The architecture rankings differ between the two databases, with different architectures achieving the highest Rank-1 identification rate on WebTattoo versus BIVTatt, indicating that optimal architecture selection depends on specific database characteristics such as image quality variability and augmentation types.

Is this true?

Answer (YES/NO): NO